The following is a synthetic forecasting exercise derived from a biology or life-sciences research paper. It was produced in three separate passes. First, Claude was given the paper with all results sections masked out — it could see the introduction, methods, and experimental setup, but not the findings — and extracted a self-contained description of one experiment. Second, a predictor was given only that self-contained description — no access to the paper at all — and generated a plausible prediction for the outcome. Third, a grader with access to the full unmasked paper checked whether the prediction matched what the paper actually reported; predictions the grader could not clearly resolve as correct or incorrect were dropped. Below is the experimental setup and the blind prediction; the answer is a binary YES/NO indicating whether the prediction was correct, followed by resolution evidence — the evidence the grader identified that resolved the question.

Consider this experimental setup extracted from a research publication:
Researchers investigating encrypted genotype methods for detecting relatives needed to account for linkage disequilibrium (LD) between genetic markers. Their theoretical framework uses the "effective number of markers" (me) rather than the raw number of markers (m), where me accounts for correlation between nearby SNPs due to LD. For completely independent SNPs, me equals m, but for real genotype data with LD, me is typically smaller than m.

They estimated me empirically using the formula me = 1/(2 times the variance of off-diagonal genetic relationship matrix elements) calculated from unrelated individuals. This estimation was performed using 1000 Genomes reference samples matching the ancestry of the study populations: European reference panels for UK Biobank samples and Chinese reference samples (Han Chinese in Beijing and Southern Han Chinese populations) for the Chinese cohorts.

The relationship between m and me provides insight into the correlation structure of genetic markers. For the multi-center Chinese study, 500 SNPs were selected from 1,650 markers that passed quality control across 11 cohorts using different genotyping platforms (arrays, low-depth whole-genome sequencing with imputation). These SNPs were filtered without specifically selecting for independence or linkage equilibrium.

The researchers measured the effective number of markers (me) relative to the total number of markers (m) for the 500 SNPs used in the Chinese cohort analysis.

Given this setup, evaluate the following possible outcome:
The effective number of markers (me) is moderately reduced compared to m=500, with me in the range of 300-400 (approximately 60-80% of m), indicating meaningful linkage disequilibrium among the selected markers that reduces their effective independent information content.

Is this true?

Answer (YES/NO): NO